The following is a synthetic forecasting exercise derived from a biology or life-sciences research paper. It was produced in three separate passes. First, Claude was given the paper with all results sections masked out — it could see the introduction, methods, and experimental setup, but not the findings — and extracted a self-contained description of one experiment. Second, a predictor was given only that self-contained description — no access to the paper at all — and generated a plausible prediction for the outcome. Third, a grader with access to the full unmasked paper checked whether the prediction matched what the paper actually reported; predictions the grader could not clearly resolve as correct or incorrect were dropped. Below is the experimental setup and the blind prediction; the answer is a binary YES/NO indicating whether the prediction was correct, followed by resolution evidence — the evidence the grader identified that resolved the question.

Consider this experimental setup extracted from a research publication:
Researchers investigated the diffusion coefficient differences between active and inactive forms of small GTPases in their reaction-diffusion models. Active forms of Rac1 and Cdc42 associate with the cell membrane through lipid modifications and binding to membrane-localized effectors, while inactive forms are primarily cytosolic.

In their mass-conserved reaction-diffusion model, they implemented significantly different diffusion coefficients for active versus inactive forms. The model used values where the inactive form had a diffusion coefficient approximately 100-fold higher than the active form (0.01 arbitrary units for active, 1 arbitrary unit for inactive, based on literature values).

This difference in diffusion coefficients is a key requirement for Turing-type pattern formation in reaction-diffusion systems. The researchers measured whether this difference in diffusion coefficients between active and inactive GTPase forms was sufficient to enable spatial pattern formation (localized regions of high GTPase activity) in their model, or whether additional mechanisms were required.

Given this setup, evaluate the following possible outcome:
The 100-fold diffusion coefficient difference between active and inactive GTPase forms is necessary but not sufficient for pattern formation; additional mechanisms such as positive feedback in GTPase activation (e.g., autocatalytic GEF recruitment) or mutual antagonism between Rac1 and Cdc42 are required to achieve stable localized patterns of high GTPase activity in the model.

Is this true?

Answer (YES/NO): YES